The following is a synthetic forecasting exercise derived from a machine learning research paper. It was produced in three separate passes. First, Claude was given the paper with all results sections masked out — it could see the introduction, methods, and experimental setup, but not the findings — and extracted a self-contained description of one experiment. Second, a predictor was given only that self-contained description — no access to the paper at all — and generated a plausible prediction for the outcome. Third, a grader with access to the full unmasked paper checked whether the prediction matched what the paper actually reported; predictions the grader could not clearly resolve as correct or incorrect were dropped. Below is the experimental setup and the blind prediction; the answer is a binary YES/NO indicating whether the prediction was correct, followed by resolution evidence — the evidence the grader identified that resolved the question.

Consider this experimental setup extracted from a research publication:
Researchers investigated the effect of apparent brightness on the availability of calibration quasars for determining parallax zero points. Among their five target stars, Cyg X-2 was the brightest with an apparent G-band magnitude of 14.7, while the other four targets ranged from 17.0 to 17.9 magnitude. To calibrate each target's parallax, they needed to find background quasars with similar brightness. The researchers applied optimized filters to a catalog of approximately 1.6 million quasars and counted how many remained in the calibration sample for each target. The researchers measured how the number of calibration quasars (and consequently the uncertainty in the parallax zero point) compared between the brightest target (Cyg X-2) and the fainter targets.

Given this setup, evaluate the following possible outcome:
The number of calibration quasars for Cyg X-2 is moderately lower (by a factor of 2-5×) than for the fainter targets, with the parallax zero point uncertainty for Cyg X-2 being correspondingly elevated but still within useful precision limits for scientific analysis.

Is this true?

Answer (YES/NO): NO